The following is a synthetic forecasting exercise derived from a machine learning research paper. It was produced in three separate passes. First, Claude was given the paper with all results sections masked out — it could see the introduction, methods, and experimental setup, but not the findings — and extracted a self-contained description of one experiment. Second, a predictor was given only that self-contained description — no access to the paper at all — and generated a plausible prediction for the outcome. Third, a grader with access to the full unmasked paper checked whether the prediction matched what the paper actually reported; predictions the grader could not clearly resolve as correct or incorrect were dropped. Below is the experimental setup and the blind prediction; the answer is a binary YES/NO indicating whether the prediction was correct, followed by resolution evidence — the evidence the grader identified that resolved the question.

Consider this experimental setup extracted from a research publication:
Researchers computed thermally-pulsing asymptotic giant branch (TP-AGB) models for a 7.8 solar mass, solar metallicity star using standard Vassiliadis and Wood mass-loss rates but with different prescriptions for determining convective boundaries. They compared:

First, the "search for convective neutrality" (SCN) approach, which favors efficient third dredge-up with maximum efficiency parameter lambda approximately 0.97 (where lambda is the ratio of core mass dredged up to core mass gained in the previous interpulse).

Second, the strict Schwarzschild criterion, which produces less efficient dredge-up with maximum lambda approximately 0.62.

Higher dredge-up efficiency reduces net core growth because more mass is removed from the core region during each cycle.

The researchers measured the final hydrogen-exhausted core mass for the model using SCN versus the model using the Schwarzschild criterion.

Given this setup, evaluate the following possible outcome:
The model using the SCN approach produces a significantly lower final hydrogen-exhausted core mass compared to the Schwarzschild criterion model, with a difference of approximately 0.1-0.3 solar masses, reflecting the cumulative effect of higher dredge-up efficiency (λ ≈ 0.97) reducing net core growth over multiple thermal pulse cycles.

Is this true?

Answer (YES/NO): NO